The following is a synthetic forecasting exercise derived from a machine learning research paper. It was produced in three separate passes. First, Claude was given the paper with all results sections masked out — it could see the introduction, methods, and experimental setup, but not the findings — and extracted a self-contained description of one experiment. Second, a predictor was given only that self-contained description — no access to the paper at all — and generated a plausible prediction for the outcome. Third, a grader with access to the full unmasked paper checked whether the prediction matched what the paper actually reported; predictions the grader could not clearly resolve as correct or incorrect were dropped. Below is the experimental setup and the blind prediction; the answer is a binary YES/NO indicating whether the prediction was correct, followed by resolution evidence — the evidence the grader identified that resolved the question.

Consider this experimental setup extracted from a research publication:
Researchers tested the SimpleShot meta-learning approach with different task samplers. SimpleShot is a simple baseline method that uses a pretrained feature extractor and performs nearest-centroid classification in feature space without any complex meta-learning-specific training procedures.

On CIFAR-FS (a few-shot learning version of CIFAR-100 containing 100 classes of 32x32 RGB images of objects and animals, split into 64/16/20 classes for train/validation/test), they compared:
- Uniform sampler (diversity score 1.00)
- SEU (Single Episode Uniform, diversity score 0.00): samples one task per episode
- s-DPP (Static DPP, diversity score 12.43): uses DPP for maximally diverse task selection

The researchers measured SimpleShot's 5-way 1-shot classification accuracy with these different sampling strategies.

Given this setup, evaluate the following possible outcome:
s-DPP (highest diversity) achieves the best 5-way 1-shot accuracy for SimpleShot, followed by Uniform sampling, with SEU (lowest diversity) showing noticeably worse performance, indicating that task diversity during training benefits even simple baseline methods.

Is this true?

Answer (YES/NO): NO